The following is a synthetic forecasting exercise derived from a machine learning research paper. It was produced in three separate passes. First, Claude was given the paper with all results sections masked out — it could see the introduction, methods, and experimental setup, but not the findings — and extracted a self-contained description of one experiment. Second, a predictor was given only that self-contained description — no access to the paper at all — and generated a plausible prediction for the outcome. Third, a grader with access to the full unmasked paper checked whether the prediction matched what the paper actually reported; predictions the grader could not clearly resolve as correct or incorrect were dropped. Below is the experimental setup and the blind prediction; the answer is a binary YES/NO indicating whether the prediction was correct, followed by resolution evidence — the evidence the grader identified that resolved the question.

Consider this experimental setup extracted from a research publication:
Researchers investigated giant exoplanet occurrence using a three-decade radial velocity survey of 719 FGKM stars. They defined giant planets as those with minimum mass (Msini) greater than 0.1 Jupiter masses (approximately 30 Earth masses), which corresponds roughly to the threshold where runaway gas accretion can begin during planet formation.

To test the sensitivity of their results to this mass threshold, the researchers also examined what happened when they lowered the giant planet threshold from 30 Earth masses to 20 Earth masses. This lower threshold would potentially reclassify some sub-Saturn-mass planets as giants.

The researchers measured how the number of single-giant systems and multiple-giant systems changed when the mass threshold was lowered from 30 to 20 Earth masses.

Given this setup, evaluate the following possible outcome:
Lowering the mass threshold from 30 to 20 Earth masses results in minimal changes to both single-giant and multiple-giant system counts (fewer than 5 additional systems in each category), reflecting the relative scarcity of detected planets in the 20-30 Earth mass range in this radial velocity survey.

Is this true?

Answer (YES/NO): YES